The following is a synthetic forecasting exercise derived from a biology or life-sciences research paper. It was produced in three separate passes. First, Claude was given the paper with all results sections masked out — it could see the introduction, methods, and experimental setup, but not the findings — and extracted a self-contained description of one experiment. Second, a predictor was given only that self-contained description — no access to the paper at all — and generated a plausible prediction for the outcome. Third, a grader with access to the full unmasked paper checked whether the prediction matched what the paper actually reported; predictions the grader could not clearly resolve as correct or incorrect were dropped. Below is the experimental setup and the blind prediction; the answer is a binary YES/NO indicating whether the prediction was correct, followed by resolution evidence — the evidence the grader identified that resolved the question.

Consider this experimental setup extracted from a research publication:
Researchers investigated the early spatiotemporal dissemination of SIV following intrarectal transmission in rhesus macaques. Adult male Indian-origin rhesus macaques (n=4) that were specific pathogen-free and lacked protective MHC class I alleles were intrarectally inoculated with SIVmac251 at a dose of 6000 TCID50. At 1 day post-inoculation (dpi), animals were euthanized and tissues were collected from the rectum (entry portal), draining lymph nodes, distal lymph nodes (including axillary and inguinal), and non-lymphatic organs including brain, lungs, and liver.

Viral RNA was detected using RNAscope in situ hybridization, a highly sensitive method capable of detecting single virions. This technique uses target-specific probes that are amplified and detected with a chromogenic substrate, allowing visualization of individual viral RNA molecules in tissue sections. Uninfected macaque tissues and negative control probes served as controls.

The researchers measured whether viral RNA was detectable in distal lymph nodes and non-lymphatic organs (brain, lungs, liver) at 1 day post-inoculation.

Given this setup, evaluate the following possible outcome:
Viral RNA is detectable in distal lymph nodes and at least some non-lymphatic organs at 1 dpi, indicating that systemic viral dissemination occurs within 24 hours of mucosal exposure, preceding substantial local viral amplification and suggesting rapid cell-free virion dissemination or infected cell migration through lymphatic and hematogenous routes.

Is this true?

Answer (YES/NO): YES